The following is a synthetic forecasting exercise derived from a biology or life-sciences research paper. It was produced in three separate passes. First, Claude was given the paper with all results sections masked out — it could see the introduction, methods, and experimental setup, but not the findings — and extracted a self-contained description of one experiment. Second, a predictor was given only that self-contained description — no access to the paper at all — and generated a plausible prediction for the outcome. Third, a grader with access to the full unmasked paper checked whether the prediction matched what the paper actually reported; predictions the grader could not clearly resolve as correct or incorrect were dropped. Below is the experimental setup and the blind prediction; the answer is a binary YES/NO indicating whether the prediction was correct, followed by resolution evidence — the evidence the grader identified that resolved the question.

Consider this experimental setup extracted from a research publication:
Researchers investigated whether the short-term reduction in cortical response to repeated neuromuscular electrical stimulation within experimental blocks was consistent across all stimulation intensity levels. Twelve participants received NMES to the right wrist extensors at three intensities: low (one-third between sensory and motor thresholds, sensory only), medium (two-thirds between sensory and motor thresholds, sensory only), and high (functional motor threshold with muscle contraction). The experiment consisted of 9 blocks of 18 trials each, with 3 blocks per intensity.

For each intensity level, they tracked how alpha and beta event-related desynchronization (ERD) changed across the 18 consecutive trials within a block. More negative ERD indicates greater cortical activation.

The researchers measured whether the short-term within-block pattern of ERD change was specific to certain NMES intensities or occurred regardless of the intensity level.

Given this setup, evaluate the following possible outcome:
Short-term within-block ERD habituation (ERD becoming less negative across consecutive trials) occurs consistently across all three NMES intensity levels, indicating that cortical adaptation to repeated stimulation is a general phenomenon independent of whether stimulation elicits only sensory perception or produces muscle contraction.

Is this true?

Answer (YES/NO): YES